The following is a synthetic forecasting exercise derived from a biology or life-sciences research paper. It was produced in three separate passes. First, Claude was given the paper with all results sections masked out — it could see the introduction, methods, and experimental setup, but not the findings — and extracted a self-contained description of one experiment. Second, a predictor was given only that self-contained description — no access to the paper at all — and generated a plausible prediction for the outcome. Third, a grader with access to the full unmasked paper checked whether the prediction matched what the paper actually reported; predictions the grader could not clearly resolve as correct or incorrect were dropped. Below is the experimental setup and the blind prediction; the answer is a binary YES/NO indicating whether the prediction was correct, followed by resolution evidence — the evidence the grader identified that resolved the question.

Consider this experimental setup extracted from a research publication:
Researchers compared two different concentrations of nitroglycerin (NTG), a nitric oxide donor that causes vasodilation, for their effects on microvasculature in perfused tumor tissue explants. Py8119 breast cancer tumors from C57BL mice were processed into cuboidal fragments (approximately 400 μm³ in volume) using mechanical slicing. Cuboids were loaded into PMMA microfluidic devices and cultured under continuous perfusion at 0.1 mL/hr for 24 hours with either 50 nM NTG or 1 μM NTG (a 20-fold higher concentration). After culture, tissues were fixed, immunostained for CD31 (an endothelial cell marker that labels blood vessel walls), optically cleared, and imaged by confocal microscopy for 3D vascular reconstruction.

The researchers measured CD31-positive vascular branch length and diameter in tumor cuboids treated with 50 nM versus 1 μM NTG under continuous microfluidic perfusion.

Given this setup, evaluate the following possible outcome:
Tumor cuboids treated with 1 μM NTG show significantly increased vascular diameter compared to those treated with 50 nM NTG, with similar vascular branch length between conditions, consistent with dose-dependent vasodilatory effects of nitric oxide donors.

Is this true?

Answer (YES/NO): NO